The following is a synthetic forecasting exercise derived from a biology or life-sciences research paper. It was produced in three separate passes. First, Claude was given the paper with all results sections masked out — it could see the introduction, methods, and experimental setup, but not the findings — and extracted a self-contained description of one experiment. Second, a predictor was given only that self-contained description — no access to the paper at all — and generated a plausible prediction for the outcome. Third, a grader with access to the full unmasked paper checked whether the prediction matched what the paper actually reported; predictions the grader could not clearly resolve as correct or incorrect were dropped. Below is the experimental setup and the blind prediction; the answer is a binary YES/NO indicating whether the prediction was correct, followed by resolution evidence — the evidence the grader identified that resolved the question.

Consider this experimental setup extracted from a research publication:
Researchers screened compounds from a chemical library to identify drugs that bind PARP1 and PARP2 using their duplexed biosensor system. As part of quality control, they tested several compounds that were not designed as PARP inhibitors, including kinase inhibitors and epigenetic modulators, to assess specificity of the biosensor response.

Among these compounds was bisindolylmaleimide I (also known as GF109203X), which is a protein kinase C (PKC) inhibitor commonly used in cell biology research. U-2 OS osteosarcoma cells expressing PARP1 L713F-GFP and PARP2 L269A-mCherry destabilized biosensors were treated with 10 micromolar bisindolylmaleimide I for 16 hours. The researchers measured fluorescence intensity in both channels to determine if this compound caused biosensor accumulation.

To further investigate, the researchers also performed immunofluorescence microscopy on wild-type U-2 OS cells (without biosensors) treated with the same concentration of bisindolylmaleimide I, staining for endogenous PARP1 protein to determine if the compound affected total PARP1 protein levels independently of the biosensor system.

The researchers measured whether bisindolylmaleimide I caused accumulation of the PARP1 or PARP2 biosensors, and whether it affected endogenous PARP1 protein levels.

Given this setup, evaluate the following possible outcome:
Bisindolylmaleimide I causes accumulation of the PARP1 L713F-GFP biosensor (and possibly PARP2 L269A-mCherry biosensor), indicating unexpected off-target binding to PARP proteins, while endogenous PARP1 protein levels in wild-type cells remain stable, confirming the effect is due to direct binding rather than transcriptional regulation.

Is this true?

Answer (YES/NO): NO